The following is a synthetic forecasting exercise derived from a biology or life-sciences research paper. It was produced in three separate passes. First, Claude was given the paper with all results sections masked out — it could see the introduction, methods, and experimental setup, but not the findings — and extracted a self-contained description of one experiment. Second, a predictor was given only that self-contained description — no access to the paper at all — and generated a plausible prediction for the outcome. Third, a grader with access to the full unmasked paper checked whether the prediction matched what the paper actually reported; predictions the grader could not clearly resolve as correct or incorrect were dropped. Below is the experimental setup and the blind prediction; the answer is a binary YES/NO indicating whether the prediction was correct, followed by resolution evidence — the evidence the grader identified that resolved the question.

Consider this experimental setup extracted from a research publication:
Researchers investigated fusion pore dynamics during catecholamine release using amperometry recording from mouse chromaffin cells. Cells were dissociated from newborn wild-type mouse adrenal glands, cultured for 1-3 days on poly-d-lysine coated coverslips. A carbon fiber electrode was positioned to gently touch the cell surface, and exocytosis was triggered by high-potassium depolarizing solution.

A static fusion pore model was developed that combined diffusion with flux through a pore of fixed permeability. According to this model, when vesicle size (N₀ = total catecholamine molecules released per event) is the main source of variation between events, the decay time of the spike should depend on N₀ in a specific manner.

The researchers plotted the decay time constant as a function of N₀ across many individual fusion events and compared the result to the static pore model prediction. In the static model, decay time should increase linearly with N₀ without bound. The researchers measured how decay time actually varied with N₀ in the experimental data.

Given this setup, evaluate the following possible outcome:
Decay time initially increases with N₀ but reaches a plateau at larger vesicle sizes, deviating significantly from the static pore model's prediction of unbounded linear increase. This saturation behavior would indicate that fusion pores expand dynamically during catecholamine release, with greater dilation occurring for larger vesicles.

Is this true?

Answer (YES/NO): YES